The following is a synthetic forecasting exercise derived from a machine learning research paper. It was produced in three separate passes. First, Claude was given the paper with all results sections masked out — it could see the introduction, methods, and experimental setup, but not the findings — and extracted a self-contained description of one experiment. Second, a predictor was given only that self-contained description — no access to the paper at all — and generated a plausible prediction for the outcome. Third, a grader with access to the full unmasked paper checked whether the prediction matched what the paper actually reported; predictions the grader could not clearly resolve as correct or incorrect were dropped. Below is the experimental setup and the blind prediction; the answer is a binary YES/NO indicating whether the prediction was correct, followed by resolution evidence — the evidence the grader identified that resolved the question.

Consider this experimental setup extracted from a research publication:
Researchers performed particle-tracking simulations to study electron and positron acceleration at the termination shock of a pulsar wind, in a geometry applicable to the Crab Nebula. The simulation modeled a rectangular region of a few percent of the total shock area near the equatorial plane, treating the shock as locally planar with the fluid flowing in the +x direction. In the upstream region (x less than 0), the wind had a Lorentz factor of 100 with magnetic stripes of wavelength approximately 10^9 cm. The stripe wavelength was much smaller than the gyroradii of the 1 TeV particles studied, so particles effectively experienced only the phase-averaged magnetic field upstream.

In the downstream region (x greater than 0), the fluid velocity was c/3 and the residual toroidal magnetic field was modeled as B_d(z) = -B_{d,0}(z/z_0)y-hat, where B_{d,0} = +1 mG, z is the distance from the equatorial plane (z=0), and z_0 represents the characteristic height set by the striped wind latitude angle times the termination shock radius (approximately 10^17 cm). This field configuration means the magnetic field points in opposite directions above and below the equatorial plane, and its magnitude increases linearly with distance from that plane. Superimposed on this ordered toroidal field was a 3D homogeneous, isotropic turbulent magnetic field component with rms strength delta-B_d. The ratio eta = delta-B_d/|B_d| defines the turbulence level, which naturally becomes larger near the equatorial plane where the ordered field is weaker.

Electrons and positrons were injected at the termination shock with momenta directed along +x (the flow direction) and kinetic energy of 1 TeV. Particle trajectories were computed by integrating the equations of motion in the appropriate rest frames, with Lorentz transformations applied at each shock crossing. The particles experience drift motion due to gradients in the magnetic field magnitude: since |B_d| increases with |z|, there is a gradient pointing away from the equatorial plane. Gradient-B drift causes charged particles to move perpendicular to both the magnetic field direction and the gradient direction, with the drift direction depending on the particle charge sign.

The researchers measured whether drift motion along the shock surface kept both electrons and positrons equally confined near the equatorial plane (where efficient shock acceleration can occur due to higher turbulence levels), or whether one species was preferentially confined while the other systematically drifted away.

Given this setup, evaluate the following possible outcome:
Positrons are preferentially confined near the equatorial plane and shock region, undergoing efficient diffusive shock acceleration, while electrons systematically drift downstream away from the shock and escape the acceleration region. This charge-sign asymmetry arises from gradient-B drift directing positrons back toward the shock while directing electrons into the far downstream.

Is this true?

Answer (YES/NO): NO